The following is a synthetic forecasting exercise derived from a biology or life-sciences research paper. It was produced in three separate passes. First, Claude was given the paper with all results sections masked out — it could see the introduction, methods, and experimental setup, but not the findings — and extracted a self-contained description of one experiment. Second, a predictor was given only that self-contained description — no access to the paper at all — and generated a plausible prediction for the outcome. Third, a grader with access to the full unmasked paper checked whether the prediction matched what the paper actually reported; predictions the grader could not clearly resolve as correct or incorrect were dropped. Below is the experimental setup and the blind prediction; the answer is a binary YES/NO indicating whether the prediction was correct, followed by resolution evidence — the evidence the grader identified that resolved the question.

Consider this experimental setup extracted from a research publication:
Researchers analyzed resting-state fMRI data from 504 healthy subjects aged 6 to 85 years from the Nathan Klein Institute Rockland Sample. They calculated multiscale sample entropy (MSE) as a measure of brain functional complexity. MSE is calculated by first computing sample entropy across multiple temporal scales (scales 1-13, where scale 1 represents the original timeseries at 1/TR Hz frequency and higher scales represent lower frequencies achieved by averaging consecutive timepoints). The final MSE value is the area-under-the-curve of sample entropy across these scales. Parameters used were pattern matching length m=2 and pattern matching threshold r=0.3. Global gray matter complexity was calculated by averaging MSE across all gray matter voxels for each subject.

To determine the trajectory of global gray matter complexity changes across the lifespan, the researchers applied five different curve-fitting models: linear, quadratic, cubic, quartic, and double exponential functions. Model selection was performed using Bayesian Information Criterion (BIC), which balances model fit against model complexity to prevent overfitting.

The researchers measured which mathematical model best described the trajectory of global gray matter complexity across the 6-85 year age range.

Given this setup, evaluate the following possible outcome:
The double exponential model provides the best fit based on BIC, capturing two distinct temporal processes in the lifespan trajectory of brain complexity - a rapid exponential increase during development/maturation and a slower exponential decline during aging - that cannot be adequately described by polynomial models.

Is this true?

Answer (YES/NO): YES